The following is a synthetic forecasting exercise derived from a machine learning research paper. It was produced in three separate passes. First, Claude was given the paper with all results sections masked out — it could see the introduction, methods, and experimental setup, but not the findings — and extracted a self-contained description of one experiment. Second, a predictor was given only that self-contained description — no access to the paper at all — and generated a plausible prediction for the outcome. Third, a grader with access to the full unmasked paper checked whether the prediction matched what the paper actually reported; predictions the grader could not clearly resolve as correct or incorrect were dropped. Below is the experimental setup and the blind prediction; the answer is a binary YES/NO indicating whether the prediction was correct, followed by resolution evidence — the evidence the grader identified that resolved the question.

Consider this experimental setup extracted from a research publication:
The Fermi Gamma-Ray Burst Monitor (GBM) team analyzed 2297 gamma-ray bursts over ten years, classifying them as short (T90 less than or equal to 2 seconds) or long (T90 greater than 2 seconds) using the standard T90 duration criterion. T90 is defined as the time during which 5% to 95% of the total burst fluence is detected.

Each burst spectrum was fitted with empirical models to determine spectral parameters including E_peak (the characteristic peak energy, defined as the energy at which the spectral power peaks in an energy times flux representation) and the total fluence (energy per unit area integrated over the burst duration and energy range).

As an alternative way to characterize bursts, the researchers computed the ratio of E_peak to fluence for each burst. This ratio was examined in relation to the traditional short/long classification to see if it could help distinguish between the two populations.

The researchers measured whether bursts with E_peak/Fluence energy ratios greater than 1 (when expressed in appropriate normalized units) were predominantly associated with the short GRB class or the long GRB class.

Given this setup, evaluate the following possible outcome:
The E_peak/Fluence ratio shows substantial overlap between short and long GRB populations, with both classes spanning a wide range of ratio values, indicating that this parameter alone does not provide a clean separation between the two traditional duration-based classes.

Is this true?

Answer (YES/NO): NO